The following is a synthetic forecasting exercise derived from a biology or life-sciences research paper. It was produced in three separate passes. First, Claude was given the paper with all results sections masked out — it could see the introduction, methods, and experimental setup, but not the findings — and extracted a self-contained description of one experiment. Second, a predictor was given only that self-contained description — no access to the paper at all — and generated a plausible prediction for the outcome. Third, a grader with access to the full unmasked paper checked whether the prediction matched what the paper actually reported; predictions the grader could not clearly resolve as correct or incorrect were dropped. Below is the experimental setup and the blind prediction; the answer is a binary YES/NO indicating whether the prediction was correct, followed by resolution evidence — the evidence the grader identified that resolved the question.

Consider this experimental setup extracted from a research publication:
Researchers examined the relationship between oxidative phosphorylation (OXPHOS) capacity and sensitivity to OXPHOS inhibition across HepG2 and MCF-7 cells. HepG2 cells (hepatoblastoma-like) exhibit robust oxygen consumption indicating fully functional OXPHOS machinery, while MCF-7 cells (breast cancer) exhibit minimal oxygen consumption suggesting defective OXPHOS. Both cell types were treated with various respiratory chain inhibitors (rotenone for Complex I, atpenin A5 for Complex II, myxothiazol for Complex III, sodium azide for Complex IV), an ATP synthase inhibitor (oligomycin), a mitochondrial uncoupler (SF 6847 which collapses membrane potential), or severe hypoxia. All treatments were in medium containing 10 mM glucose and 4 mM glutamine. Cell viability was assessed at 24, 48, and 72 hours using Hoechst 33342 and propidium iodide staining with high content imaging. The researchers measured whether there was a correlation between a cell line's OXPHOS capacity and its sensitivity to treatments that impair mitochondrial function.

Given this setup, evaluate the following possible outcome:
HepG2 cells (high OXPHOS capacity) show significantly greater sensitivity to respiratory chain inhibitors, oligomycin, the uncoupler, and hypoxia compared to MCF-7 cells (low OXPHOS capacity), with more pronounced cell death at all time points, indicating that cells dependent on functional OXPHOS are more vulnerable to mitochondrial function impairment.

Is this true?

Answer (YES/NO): NO